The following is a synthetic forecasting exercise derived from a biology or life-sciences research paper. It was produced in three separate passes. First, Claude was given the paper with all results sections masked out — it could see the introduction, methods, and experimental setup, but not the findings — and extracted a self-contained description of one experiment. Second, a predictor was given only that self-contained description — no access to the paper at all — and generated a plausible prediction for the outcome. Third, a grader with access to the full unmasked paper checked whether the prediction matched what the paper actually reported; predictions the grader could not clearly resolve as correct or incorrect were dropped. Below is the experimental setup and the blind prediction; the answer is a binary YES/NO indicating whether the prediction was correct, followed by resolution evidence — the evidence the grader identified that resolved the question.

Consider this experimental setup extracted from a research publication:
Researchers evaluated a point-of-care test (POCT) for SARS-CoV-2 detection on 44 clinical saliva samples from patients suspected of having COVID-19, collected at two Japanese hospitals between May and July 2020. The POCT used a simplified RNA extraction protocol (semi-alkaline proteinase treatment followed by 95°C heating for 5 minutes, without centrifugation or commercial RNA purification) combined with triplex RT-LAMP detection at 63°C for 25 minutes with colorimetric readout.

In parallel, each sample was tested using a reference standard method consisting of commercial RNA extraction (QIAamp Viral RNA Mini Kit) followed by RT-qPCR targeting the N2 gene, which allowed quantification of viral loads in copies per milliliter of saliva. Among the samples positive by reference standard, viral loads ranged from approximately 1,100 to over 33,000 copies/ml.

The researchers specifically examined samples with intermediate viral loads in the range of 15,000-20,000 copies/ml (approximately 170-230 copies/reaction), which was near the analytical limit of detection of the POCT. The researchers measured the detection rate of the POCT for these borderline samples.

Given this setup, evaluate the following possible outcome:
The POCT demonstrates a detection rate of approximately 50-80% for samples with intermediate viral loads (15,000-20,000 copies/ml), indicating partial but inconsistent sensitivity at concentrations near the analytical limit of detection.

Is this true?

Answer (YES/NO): NO